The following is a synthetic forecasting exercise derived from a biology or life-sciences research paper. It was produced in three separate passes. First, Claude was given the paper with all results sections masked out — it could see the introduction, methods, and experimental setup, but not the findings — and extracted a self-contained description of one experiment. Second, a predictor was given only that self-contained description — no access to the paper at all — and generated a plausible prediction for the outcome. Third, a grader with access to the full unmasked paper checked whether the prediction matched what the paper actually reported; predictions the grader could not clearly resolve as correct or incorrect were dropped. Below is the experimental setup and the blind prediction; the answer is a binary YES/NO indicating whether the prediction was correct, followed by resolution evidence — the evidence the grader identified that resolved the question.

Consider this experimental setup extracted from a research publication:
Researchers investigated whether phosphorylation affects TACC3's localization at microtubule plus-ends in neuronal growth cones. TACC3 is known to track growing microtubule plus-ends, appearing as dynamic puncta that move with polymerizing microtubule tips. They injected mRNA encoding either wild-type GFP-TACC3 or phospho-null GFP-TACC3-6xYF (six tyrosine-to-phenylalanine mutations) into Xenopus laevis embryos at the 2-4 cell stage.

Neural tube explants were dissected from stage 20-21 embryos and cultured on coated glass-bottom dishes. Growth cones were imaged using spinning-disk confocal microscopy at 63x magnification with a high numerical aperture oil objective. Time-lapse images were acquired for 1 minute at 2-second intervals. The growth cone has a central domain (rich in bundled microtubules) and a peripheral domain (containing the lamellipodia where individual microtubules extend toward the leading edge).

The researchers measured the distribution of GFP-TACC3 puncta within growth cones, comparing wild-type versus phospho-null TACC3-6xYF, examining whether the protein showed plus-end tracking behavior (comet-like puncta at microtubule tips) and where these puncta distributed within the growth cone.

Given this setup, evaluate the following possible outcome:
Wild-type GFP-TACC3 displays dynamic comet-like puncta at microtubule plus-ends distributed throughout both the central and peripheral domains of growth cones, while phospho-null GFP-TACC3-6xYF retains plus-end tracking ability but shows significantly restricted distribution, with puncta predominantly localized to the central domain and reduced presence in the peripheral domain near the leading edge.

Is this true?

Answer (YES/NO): NO